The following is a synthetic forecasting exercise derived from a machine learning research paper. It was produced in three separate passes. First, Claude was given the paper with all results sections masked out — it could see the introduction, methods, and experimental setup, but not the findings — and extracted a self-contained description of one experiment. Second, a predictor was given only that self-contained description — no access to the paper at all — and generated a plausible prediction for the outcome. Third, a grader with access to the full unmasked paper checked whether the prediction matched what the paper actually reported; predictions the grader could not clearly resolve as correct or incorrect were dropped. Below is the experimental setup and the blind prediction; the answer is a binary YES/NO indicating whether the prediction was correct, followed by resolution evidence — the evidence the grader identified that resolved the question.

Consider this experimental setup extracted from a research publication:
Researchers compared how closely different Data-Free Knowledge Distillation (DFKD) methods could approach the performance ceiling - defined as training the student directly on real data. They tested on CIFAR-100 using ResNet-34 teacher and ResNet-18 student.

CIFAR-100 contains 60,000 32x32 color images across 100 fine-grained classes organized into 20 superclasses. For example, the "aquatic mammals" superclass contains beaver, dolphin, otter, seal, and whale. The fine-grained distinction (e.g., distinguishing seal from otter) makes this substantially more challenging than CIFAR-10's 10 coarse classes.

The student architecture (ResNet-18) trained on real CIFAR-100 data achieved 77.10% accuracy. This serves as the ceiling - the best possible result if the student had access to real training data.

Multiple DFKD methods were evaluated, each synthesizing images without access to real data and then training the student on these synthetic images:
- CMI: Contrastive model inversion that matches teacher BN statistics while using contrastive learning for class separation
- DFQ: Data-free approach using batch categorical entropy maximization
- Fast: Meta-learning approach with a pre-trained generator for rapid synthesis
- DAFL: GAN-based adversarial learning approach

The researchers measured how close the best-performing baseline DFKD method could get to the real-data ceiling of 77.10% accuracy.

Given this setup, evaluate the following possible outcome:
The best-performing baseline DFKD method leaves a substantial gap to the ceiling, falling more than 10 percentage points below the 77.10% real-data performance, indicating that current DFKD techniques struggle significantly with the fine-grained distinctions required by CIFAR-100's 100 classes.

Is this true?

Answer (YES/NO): NO